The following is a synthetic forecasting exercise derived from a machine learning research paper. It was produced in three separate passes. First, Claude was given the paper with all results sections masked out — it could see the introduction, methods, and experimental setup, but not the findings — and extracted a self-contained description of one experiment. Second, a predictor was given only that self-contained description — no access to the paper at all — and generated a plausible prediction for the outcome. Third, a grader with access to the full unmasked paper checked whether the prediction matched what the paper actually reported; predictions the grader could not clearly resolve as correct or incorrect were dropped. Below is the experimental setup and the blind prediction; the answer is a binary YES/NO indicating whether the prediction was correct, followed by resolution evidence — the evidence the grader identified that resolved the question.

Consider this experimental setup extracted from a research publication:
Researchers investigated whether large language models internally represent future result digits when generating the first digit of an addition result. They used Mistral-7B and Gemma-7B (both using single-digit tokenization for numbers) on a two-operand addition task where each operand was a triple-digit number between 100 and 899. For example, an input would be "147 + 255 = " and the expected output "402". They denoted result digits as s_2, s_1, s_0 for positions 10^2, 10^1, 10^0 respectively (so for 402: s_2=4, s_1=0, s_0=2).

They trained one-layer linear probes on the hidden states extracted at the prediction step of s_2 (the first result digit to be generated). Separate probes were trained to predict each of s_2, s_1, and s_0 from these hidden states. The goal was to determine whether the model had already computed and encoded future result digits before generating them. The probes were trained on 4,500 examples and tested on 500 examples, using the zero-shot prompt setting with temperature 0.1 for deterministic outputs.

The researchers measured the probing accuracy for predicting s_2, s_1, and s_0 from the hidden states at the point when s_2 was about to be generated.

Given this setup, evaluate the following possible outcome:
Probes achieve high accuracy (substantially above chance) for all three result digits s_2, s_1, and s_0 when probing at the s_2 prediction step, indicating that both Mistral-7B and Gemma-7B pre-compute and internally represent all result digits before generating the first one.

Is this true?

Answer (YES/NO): NO